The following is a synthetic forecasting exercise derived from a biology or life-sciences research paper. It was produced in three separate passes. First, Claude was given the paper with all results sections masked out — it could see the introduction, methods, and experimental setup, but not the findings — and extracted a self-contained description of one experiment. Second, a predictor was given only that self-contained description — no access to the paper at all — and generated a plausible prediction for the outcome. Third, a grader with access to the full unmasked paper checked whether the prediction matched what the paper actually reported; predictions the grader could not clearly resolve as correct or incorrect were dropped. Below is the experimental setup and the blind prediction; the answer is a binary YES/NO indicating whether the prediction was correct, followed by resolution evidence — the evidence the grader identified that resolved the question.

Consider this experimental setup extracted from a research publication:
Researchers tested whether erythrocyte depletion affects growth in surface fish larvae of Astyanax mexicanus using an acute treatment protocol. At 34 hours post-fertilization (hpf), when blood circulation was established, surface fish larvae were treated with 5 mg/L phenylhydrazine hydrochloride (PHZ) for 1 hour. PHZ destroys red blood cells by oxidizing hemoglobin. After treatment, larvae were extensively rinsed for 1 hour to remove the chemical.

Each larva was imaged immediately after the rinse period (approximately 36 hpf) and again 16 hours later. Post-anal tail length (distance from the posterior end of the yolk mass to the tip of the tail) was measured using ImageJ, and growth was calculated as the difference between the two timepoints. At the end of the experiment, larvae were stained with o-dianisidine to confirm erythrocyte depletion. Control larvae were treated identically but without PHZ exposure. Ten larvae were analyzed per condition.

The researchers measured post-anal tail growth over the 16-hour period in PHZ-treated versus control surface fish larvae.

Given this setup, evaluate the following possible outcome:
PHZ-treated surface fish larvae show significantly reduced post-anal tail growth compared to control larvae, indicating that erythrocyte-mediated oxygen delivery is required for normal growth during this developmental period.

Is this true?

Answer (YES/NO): YES